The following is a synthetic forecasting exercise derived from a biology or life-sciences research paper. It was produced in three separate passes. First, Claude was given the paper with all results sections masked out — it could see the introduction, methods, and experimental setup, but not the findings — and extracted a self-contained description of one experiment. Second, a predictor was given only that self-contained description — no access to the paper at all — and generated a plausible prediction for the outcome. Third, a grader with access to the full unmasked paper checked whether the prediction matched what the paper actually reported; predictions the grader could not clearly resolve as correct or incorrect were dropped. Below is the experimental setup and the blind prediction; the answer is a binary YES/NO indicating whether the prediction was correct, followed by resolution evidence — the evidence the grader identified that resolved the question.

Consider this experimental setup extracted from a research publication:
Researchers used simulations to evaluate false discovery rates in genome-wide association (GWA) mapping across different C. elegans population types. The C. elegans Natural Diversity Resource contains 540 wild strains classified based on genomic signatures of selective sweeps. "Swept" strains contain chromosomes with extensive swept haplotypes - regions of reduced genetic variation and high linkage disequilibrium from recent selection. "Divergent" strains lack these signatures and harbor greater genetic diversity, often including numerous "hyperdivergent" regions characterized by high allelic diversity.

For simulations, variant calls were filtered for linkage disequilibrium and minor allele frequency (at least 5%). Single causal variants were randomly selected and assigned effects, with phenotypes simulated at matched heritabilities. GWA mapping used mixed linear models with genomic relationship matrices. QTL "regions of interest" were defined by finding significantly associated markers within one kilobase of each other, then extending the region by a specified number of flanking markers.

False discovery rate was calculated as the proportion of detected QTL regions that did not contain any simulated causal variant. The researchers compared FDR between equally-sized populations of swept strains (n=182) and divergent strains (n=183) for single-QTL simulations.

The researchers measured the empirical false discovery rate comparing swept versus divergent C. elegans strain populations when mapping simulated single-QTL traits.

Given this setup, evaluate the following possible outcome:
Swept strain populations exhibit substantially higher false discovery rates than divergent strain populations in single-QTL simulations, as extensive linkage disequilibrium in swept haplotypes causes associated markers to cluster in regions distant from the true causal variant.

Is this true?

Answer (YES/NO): NO